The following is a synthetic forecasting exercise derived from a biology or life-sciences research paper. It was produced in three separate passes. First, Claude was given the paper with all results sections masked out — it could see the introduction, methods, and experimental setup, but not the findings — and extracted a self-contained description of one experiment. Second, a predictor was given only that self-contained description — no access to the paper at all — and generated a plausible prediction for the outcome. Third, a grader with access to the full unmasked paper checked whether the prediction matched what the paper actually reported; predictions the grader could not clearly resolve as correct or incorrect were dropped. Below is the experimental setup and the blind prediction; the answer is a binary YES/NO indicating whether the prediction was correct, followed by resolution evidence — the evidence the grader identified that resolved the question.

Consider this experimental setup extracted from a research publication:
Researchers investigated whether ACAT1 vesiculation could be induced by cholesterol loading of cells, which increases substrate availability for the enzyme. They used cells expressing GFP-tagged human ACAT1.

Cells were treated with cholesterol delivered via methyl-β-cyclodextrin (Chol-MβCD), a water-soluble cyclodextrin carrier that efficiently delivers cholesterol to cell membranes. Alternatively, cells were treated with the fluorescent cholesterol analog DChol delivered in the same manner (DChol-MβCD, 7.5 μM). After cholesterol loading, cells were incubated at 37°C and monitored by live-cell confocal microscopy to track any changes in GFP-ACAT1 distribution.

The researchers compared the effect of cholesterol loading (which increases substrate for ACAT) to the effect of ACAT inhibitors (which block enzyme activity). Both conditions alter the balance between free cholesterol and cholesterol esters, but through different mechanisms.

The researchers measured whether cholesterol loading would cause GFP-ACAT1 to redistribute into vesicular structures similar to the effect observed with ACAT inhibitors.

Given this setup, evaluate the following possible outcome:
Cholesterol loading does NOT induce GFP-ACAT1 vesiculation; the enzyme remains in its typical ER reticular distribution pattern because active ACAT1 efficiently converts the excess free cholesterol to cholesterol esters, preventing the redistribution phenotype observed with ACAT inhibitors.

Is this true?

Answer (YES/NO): NO